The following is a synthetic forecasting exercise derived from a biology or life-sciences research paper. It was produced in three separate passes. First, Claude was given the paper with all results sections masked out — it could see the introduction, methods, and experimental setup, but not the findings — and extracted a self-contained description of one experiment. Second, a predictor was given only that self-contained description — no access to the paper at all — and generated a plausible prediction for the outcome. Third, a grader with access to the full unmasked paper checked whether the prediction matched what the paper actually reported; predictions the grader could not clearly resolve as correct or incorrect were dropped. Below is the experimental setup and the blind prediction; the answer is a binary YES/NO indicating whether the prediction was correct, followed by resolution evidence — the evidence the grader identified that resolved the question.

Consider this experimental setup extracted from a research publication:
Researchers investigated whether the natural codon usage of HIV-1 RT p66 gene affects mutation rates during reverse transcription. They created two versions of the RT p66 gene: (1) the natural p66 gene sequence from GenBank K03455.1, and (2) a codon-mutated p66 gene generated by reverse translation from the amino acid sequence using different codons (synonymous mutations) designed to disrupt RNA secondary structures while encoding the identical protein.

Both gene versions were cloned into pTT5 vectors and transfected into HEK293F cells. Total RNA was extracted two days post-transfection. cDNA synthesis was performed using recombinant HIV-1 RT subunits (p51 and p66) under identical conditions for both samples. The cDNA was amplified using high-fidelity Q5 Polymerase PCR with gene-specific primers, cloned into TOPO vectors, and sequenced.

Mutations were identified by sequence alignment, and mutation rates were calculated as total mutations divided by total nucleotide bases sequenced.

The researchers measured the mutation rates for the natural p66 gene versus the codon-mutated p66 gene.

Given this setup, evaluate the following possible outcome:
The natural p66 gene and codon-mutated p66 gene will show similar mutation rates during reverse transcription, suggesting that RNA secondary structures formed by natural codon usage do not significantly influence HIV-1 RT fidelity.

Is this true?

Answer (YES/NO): NO